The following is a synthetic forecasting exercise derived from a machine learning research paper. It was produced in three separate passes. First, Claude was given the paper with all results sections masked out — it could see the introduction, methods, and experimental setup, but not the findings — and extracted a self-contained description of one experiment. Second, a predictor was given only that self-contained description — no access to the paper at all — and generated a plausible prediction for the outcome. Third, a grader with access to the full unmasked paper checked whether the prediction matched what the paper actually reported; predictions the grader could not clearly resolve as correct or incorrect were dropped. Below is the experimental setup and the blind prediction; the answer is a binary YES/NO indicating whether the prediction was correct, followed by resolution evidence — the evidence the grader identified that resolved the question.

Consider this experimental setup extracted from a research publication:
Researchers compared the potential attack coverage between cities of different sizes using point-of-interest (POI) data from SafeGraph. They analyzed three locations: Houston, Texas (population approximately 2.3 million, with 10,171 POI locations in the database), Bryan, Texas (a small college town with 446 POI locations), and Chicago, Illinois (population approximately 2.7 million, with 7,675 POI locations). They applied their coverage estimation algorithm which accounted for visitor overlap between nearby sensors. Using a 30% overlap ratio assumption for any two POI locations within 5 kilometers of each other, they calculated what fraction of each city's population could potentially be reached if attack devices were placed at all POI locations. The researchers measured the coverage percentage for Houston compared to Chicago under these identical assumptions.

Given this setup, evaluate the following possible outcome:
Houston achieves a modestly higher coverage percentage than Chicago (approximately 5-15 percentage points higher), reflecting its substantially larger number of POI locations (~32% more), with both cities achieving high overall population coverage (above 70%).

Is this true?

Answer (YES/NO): NO